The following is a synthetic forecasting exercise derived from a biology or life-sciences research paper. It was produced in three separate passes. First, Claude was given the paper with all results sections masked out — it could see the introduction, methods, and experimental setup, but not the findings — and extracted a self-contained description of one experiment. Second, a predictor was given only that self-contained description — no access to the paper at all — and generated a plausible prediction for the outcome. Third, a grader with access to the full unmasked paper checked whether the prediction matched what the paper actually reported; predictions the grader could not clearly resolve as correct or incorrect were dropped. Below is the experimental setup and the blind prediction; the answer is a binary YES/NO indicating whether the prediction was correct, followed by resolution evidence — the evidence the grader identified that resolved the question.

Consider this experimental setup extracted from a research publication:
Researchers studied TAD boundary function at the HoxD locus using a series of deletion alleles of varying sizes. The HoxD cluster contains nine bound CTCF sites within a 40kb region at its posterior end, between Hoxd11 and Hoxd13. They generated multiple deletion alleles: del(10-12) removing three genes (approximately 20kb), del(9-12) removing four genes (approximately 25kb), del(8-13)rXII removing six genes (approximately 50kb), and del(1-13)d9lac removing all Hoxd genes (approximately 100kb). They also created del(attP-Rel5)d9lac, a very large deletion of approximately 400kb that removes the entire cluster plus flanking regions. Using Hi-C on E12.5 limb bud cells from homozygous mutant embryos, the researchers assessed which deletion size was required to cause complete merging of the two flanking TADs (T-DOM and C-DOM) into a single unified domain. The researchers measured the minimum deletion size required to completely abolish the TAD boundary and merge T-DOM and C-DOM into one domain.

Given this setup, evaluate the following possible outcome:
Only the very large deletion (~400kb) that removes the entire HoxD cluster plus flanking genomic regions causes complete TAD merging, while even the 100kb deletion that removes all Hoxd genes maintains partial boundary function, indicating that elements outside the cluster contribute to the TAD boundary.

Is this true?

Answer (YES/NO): YES